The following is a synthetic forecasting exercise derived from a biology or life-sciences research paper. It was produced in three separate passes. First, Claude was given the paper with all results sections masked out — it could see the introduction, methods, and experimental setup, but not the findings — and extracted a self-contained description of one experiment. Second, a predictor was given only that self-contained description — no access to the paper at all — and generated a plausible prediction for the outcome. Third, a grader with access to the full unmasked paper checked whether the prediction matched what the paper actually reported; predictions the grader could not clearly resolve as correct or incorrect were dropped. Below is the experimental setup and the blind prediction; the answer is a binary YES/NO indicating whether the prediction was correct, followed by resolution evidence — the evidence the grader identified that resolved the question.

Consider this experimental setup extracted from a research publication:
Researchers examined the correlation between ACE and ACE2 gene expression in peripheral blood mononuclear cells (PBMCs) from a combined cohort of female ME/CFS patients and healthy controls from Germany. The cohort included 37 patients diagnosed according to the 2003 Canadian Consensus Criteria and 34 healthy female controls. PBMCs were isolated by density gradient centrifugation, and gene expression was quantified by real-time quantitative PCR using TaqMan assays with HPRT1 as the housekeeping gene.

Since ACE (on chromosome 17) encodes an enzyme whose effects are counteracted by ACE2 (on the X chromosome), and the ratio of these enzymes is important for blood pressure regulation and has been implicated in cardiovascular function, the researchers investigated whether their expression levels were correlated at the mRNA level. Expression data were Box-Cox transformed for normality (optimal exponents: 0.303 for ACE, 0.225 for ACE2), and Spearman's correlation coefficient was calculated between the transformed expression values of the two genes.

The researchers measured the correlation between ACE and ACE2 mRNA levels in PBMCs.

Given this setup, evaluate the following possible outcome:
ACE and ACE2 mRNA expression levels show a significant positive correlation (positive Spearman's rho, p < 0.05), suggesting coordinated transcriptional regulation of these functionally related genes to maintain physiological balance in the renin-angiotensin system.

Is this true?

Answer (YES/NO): NO